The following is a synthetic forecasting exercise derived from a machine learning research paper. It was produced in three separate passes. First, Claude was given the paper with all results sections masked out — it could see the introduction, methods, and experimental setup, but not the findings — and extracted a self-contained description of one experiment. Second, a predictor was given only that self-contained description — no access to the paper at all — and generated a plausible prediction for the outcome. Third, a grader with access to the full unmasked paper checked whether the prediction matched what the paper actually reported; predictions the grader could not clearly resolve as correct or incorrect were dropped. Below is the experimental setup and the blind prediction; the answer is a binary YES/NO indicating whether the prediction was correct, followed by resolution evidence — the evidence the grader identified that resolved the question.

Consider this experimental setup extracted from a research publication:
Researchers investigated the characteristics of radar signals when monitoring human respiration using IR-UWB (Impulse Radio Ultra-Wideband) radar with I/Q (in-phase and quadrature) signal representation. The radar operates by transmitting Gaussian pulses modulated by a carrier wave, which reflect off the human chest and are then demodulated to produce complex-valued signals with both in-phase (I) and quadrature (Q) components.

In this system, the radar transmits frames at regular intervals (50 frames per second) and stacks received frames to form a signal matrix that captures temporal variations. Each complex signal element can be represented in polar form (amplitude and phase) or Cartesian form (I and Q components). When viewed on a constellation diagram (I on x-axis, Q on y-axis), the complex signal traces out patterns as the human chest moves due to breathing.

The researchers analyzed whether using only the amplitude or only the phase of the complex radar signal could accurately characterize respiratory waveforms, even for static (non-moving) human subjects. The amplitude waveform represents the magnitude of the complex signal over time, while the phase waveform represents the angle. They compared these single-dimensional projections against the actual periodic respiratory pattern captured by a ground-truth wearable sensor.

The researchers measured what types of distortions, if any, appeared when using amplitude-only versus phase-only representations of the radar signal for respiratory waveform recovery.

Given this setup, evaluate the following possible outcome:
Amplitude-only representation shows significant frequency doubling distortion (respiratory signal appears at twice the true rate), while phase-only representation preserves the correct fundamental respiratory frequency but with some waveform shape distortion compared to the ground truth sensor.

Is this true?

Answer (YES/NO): NO